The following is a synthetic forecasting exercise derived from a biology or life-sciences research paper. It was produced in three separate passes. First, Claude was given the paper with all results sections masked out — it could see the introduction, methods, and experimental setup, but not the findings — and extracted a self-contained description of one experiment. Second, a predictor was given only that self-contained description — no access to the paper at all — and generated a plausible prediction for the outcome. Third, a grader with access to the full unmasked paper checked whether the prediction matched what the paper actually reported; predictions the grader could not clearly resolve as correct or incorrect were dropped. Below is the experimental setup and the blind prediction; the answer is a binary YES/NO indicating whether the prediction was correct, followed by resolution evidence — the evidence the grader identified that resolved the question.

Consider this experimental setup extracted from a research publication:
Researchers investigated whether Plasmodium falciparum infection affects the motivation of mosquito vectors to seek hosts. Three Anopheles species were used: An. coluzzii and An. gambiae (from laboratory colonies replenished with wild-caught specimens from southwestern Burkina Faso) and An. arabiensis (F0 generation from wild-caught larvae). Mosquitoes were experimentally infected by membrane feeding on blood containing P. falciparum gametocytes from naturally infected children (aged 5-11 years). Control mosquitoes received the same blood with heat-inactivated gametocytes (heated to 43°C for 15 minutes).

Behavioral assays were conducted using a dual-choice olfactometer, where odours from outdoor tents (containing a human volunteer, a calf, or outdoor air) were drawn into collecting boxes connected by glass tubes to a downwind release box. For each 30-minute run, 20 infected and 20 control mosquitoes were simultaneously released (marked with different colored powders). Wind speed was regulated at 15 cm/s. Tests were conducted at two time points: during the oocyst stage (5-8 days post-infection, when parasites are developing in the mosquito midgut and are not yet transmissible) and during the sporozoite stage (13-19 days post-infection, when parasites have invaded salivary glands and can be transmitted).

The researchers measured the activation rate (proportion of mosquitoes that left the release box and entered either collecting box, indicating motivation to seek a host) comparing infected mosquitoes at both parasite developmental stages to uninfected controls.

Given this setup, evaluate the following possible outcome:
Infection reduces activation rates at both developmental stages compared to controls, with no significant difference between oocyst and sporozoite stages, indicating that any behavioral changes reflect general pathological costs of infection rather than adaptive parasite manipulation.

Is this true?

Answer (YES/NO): NO